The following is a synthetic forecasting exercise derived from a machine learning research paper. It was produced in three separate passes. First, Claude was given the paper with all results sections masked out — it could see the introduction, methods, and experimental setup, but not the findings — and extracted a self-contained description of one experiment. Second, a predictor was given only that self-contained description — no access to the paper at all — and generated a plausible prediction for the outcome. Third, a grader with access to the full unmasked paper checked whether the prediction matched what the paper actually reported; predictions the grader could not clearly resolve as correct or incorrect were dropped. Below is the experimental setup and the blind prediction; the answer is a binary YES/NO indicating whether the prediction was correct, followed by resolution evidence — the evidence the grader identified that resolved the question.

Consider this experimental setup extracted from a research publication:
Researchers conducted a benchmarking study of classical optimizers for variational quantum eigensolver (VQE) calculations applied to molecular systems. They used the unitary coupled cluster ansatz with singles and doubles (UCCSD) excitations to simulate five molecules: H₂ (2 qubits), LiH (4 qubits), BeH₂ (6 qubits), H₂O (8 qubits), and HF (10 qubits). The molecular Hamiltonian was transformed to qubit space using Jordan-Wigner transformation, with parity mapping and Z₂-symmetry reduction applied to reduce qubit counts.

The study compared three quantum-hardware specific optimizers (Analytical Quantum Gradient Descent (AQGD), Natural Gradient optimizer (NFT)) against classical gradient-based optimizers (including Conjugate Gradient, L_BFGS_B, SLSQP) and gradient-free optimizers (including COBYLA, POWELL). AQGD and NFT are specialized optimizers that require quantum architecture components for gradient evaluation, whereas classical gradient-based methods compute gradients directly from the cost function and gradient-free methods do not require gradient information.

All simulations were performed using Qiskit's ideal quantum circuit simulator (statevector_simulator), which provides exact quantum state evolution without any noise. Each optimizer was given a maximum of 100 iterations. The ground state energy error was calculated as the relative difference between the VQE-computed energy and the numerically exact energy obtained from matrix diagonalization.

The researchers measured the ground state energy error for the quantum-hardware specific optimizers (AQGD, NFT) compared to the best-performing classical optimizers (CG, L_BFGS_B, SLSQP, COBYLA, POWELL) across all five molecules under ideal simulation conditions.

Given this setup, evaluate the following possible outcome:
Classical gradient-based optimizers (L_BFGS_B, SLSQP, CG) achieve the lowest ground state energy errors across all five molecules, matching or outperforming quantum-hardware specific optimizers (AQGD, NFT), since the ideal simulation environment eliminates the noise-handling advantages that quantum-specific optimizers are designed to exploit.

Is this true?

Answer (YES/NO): YES